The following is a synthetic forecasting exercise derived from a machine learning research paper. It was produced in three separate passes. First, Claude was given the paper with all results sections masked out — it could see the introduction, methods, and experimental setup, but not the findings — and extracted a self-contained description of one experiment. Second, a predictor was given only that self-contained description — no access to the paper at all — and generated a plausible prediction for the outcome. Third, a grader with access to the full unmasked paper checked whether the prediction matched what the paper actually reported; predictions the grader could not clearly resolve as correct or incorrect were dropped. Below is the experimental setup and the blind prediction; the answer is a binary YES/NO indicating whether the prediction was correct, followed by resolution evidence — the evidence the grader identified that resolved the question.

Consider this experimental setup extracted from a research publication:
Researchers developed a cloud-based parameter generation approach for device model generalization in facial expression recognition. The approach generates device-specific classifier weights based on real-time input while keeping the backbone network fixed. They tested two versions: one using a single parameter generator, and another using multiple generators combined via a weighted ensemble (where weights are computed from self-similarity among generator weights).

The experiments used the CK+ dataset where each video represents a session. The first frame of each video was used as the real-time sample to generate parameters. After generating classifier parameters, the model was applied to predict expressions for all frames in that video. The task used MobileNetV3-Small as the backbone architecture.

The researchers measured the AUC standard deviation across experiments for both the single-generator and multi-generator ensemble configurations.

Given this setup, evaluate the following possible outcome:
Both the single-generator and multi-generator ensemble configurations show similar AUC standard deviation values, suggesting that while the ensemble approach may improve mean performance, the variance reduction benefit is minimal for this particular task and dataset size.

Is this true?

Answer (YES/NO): NO